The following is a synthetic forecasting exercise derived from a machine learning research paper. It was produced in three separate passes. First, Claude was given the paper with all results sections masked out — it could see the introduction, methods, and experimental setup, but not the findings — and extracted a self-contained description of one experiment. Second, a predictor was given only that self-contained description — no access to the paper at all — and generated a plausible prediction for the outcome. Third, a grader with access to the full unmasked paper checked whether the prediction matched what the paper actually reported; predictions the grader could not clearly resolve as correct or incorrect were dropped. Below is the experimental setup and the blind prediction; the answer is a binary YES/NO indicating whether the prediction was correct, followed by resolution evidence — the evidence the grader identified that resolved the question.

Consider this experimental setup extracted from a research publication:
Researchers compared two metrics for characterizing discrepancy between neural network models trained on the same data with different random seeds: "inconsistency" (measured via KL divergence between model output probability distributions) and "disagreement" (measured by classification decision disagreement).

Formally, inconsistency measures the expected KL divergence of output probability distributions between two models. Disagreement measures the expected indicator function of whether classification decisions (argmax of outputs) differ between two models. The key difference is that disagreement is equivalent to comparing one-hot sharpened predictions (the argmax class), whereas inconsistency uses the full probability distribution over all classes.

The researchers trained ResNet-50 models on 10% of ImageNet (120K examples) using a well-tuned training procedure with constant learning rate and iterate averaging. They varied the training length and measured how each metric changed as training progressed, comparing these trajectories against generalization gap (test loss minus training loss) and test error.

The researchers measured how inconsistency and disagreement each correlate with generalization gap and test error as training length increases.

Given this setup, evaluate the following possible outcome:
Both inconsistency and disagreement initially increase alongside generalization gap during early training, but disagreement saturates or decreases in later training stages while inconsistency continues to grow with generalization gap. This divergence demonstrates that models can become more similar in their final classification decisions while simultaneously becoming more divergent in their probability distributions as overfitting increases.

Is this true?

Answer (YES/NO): NO